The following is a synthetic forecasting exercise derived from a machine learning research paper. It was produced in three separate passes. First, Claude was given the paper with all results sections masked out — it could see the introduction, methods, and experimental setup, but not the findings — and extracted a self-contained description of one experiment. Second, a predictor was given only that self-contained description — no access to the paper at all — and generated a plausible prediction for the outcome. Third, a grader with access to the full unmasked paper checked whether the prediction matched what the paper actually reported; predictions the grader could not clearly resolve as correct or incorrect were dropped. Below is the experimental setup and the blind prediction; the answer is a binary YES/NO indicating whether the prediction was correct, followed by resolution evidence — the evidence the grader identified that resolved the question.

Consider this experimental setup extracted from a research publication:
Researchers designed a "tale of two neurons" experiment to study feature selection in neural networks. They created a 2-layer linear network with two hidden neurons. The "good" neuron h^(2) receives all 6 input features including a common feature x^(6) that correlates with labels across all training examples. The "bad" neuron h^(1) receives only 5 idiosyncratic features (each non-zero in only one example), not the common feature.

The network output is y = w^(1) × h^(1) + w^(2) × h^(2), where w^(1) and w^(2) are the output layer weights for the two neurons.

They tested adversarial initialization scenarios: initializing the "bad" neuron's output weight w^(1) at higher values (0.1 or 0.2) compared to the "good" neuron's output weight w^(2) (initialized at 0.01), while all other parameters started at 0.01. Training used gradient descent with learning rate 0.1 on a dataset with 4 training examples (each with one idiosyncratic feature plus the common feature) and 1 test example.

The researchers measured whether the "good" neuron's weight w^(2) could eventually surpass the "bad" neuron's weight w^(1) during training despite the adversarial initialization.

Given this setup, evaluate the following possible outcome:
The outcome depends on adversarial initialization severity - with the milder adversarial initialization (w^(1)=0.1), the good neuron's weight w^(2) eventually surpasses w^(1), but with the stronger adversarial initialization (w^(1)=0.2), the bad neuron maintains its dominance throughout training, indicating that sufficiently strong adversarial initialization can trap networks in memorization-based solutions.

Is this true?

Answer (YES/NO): NO